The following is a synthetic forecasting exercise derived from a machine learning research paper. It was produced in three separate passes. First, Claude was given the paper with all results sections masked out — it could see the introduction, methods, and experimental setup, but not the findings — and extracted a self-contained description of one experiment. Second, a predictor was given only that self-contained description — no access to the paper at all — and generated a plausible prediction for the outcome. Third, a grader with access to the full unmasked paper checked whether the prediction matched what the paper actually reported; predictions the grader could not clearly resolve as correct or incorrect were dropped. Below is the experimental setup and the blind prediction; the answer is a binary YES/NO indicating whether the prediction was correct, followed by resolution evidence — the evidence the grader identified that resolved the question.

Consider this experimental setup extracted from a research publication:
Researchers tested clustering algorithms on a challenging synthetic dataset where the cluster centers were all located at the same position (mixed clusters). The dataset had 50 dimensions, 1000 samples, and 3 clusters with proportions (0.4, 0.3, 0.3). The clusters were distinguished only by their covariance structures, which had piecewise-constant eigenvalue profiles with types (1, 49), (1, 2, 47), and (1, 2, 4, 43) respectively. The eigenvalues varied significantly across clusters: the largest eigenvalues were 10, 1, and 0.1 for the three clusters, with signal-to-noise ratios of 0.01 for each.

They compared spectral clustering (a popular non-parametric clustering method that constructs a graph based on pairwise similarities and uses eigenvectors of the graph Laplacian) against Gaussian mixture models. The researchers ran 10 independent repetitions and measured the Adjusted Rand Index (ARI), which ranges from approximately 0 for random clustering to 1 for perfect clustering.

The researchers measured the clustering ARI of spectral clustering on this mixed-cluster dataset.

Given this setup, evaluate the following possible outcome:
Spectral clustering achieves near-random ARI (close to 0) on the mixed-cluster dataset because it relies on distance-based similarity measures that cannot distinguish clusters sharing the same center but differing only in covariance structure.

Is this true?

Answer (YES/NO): YES